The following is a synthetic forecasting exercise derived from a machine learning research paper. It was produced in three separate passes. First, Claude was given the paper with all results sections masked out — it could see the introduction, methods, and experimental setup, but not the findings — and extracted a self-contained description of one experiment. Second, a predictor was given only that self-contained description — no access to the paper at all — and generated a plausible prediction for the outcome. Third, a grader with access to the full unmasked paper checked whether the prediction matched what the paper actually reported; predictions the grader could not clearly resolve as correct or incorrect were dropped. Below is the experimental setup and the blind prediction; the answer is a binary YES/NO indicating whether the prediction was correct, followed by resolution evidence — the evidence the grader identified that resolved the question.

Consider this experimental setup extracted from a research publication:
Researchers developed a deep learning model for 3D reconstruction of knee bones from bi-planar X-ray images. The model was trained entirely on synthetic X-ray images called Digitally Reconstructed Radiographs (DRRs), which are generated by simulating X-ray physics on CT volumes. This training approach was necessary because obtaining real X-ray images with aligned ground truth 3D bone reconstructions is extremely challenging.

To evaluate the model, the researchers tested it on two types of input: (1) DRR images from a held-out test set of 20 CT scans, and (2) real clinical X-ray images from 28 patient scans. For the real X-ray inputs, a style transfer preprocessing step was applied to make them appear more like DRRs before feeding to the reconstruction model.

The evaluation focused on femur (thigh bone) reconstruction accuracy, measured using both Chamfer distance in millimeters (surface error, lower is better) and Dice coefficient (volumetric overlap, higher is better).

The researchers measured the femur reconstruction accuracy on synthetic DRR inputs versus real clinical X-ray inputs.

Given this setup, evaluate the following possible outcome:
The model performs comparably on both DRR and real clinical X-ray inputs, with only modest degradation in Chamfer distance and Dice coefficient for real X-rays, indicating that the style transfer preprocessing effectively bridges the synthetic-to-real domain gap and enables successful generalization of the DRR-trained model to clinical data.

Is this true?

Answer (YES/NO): NO